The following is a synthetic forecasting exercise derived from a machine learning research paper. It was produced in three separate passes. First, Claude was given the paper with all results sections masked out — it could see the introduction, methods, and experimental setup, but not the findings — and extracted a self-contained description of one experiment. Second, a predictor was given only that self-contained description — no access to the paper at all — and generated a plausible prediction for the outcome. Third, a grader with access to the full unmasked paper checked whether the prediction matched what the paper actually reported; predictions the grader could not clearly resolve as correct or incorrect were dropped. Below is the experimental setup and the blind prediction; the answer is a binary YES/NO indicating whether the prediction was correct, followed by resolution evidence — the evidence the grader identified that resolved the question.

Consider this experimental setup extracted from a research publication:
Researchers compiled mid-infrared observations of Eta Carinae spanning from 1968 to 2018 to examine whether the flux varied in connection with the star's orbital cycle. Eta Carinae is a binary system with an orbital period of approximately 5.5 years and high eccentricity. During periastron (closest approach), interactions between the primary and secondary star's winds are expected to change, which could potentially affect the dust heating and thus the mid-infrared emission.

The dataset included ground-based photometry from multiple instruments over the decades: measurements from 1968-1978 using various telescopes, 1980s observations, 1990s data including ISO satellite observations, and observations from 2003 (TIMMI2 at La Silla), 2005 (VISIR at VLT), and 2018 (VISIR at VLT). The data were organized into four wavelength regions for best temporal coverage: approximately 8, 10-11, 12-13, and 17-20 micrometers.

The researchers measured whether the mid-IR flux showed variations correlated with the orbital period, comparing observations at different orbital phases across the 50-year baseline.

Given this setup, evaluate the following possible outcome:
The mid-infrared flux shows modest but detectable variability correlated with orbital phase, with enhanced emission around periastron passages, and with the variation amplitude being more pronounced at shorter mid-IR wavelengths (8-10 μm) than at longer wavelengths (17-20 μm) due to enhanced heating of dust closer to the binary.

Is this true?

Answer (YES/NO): NO